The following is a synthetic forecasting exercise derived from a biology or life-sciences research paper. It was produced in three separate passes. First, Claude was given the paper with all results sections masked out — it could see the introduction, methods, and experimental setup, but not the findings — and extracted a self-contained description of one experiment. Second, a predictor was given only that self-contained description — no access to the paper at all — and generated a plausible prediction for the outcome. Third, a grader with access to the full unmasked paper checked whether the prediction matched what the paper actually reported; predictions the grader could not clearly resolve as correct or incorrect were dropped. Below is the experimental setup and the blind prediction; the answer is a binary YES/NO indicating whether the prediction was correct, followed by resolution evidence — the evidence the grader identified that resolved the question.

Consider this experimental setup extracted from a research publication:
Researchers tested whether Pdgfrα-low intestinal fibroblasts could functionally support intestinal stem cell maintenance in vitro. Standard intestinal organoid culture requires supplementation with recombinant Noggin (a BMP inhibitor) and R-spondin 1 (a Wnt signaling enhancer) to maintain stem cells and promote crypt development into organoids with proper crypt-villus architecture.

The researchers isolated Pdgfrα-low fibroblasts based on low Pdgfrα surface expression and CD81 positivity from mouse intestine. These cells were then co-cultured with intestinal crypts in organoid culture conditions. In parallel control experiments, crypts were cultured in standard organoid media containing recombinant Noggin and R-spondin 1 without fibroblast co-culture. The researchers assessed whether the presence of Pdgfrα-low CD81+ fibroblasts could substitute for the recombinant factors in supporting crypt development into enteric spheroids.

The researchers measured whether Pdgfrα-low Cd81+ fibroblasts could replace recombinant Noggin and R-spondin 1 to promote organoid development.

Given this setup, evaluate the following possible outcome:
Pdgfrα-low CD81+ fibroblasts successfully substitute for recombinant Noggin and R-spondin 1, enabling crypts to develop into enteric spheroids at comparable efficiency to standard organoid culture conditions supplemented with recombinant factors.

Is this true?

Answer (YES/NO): YES